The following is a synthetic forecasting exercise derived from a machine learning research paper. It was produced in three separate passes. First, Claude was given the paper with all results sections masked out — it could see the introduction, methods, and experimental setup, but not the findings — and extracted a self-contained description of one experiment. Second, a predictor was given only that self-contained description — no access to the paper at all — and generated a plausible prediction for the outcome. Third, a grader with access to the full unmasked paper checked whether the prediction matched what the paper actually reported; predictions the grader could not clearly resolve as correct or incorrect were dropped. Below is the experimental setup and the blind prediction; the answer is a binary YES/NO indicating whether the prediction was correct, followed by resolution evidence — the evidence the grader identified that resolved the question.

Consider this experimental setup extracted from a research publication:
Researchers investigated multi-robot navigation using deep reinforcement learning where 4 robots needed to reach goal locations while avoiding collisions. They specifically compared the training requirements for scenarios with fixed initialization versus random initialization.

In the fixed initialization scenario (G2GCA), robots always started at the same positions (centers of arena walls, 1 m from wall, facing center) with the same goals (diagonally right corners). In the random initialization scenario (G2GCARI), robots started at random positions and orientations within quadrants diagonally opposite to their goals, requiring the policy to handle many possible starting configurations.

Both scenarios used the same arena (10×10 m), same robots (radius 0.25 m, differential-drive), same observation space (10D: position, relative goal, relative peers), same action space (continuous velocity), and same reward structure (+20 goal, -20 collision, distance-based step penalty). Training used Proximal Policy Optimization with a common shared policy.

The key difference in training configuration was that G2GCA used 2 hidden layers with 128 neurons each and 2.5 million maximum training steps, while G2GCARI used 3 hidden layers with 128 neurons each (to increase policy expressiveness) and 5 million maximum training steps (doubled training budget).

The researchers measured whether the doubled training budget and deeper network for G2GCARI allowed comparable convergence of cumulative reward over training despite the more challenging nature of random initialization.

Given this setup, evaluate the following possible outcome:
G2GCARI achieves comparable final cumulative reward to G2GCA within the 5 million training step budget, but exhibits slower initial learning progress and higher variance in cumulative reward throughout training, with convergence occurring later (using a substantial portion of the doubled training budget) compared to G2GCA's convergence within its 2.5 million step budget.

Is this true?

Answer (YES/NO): NO